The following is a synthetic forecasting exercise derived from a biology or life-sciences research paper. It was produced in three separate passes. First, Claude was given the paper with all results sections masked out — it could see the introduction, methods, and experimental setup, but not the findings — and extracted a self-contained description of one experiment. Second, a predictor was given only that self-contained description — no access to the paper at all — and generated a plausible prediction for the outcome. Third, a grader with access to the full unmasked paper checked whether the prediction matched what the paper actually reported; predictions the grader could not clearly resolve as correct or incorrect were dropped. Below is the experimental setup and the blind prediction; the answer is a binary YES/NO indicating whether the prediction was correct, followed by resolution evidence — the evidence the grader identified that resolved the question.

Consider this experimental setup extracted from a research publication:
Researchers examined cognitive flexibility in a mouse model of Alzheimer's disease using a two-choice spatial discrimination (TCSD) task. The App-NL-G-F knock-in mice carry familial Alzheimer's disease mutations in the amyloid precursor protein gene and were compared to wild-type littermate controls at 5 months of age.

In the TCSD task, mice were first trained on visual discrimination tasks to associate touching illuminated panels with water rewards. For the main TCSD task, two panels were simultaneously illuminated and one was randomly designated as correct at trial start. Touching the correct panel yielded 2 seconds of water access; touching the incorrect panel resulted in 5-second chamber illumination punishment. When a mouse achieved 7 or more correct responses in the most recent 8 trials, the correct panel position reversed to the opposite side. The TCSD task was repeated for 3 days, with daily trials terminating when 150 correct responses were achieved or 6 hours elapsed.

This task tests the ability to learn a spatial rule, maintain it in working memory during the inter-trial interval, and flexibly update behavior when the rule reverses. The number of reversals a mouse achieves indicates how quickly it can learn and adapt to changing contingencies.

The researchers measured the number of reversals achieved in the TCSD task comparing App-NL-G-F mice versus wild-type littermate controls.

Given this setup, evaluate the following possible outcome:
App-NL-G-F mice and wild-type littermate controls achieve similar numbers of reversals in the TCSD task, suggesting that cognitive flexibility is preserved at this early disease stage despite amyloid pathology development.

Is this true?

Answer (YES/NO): NO